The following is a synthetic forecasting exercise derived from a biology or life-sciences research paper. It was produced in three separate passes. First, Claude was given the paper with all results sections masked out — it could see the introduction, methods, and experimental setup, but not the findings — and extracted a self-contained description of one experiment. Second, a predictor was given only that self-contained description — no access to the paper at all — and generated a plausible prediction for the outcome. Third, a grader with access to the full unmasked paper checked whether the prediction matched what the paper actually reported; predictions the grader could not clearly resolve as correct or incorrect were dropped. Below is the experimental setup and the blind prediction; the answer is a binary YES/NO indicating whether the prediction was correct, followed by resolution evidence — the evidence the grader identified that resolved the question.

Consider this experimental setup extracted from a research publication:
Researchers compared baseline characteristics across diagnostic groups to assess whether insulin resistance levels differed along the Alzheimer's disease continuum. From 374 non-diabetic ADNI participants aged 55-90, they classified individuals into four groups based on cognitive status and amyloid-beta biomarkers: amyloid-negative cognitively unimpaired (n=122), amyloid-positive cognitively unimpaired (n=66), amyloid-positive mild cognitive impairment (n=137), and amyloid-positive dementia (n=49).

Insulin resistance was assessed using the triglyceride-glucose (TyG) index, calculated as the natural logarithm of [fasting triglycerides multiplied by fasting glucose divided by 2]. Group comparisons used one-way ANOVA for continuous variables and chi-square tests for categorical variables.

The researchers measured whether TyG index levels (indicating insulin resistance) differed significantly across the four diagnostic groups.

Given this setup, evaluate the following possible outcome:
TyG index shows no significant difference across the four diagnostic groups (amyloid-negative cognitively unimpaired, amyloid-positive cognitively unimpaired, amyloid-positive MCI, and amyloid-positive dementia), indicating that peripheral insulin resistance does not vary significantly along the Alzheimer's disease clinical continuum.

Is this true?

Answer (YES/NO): YES